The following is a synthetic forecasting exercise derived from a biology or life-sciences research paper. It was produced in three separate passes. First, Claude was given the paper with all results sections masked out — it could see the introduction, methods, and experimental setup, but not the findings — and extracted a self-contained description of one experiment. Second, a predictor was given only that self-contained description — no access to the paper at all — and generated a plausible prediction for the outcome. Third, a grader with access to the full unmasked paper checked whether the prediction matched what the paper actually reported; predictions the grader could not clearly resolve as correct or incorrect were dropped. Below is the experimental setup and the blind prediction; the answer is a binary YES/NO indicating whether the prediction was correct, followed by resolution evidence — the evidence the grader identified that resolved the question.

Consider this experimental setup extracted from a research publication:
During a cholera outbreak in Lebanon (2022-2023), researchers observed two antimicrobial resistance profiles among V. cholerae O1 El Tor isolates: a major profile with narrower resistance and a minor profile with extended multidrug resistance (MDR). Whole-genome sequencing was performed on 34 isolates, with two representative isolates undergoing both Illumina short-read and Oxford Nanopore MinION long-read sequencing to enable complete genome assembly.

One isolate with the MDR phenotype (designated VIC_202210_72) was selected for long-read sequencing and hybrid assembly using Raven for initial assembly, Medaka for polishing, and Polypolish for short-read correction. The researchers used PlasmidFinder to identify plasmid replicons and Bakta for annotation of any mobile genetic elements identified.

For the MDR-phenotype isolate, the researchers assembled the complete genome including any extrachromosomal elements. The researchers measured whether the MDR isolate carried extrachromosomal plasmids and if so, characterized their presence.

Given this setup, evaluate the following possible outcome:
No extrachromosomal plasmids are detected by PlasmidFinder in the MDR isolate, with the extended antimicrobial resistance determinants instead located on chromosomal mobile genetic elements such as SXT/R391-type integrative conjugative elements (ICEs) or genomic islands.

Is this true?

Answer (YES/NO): NO